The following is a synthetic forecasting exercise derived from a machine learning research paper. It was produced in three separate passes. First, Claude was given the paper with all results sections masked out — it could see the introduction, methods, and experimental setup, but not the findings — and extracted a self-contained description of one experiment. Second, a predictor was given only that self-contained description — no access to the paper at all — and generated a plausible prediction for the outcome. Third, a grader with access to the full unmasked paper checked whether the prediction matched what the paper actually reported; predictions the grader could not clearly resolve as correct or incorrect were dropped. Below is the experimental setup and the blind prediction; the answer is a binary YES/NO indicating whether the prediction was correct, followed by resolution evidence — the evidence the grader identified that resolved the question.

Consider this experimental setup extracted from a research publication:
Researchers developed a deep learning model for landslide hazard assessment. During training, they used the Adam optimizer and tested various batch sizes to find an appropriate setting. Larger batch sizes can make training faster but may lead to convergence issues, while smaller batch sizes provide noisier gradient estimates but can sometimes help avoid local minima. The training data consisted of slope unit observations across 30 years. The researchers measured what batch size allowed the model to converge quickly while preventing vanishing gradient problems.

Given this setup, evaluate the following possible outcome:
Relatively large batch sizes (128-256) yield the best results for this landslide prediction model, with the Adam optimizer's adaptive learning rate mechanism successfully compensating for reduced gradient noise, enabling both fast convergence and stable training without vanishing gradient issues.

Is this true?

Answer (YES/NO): NO